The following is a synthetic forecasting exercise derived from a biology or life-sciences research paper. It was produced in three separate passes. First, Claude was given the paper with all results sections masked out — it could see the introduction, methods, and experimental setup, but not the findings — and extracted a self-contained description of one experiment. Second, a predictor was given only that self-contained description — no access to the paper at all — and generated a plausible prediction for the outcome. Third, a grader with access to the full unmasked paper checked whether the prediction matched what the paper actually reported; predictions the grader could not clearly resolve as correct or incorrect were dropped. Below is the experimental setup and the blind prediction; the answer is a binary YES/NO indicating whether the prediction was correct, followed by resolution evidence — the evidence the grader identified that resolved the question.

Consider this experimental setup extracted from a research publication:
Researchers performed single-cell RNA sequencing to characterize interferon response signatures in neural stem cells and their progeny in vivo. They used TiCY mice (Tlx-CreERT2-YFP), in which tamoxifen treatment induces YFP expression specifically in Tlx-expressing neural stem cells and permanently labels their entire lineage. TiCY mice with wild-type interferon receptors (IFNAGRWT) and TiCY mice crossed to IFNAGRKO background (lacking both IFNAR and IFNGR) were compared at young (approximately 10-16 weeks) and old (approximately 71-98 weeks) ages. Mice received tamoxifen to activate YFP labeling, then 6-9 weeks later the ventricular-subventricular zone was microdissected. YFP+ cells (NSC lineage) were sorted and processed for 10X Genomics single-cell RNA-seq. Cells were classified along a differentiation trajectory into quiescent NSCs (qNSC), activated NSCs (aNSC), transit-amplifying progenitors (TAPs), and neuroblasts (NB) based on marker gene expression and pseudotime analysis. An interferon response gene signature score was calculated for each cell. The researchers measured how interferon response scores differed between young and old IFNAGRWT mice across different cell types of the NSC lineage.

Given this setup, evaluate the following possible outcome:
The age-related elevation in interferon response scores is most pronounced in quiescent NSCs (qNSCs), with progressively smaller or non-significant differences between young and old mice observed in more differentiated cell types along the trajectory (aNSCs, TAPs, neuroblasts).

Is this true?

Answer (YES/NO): NO